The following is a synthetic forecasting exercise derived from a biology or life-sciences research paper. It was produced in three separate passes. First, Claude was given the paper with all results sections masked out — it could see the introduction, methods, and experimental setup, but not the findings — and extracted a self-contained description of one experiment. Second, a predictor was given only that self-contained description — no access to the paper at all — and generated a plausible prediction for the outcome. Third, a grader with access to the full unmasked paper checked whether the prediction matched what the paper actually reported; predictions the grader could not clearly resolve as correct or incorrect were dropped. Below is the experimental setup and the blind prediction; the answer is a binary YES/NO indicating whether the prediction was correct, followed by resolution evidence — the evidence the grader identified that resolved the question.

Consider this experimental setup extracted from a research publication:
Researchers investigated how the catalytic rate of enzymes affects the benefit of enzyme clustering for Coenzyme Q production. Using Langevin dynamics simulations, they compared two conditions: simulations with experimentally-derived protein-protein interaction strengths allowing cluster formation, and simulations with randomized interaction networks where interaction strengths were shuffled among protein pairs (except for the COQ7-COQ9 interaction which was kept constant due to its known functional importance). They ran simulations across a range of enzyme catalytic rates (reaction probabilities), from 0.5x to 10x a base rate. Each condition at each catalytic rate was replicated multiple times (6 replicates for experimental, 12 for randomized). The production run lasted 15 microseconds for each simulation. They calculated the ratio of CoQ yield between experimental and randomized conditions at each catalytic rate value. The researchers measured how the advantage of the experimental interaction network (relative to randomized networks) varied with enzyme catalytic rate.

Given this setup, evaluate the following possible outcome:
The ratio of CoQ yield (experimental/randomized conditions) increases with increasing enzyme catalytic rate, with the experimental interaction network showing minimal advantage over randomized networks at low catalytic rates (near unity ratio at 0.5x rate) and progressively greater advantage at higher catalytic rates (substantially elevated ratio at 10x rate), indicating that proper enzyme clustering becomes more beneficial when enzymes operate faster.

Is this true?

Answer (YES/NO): NO